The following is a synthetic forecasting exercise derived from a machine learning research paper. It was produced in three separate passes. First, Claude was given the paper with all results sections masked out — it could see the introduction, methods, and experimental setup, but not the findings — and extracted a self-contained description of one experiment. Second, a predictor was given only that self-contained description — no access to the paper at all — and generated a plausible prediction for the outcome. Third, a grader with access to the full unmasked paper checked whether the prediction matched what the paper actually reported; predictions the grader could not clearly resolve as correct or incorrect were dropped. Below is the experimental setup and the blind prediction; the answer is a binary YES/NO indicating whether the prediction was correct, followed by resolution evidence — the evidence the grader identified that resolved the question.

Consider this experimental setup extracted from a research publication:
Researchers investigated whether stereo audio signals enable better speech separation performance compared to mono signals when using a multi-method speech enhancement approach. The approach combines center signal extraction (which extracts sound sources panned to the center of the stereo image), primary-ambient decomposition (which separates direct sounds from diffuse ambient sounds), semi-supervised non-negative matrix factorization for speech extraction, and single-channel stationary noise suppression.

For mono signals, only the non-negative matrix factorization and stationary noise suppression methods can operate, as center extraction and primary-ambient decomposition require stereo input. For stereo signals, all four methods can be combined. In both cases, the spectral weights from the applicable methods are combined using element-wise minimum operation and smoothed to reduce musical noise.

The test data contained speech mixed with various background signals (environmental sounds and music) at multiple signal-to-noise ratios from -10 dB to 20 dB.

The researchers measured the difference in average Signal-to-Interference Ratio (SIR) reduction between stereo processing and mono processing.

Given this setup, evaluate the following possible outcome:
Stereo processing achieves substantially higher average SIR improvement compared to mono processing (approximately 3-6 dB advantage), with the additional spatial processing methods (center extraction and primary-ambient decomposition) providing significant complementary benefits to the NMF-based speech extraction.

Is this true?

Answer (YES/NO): YES